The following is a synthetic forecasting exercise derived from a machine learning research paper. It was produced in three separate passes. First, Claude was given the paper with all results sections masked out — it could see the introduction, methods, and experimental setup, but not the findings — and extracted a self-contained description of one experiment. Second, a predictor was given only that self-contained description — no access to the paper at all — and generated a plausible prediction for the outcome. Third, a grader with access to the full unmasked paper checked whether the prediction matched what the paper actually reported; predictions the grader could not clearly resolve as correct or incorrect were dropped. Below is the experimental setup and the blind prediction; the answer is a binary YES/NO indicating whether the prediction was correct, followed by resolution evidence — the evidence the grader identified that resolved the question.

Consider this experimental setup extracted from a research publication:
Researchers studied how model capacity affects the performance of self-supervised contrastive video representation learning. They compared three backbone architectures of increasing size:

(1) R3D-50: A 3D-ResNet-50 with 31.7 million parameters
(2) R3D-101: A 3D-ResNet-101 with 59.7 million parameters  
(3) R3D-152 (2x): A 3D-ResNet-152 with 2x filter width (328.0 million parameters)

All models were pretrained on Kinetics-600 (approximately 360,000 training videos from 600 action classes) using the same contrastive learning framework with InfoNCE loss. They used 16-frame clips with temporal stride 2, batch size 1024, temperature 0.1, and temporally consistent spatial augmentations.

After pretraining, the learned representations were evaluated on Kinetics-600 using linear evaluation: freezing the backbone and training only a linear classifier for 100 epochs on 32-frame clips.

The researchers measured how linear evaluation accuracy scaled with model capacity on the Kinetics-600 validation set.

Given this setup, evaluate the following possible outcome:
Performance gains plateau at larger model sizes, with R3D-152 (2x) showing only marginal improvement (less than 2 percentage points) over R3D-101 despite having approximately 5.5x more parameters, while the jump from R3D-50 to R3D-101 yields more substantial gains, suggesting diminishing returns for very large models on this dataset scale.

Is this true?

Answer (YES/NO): NO